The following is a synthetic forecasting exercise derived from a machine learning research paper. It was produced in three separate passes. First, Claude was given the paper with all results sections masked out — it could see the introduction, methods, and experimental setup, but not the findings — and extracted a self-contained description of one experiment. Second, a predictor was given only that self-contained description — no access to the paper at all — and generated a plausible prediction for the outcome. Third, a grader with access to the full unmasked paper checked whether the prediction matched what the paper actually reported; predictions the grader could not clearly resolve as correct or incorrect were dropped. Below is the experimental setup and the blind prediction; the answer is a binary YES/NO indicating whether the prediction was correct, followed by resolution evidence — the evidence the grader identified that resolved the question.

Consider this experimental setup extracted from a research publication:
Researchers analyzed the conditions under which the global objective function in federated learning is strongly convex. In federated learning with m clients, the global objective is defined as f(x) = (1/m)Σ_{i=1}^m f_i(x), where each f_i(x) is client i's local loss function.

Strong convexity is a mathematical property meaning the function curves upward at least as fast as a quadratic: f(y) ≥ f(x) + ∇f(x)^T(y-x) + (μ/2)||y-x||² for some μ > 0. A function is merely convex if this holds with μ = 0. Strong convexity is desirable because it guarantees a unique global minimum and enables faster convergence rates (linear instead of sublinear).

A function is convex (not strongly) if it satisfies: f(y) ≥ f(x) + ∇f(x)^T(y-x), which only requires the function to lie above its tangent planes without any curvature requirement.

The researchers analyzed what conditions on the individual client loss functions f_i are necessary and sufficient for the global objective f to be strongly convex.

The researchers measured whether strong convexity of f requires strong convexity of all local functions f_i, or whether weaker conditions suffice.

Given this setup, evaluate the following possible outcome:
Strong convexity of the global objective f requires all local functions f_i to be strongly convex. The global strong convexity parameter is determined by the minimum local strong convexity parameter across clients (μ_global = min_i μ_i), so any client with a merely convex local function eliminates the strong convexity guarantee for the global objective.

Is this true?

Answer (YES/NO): NO